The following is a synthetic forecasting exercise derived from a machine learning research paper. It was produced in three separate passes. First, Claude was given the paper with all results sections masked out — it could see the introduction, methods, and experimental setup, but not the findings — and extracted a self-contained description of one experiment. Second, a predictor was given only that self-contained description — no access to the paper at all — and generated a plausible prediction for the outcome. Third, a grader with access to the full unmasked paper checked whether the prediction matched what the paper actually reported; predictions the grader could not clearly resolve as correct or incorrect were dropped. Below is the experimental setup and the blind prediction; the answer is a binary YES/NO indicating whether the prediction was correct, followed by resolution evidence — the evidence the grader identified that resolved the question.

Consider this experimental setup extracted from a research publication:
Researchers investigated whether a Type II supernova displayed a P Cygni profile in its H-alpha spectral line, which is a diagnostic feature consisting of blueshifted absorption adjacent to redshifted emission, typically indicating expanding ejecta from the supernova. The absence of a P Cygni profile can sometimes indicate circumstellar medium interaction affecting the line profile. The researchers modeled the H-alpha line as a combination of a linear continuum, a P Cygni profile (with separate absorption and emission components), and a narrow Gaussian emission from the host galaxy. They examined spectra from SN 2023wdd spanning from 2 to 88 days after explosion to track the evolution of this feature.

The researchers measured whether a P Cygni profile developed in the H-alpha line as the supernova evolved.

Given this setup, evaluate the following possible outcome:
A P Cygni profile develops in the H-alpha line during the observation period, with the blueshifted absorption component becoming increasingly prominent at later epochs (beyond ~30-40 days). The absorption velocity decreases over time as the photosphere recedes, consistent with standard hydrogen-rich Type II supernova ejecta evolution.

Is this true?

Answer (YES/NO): NO